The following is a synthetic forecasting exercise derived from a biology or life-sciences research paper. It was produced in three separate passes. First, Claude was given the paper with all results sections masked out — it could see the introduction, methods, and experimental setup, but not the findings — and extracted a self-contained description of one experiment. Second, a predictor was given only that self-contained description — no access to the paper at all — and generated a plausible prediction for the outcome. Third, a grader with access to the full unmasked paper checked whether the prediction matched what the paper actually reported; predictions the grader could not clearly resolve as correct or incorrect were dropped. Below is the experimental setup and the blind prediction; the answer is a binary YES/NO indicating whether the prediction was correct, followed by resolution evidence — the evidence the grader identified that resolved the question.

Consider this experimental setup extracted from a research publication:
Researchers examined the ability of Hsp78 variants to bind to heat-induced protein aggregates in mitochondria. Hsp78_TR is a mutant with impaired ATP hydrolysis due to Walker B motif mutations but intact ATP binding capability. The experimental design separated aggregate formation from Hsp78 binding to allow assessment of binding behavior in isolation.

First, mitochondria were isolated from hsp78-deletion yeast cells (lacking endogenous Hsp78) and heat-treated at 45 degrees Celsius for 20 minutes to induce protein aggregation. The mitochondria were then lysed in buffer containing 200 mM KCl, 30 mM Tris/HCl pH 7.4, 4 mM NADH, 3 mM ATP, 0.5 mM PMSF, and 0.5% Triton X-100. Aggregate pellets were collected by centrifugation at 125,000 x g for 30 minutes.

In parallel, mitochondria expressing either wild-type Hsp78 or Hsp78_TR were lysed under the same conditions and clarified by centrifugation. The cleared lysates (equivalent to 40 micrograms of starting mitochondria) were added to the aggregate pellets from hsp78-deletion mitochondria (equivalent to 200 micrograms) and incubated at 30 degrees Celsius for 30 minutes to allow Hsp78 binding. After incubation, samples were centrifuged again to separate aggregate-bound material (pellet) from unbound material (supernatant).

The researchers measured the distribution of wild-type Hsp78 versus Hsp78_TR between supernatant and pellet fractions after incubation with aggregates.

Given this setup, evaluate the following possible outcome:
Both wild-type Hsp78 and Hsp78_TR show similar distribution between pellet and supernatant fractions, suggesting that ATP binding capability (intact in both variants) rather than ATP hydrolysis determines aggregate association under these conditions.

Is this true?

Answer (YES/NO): NO